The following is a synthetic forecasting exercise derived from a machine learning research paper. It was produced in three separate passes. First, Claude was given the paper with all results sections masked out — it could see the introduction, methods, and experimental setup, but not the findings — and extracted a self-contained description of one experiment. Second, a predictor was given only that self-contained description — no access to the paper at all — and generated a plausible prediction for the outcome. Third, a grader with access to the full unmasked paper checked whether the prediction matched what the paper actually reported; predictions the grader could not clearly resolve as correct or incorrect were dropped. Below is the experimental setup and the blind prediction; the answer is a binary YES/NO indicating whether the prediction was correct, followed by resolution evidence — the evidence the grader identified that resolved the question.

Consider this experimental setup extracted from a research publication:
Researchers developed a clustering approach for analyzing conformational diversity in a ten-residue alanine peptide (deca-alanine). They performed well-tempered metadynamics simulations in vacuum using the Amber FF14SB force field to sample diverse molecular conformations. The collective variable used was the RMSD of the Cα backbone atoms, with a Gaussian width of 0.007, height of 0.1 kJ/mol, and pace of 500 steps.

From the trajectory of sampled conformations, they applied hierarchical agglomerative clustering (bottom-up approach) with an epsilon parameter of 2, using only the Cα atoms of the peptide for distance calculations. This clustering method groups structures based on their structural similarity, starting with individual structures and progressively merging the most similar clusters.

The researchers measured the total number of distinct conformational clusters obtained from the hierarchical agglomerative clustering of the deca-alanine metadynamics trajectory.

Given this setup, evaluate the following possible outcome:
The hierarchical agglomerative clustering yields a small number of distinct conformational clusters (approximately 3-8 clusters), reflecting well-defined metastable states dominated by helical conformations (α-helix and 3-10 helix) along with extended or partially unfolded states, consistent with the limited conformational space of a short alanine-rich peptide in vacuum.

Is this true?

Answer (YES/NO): NO